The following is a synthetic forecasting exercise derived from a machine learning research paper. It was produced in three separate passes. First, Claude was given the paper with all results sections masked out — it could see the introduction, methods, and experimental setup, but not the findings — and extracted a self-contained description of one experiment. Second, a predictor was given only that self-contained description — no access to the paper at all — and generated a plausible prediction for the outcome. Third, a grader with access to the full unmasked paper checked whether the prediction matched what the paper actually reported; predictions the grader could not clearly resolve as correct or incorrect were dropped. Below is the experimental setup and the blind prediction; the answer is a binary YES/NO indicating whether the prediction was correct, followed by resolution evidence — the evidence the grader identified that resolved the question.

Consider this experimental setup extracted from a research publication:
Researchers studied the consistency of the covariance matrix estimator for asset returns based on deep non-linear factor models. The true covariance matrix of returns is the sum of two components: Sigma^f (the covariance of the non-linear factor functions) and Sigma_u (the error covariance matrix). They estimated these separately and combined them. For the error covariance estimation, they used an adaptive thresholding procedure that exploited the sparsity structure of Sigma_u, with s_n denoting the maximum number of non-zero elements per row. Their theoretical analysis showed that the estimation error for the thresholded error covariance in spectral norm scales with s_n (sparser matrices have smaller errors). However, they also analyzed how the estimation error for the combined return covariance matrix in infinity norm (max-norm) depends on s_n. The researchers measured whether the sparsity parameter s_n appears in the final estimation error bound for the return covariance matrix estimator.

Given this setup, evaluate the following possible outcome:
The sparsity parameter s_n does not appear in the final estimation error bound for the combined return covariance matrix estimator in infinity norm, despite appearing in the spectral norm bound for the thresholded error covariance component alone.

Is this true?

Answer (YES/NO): YES